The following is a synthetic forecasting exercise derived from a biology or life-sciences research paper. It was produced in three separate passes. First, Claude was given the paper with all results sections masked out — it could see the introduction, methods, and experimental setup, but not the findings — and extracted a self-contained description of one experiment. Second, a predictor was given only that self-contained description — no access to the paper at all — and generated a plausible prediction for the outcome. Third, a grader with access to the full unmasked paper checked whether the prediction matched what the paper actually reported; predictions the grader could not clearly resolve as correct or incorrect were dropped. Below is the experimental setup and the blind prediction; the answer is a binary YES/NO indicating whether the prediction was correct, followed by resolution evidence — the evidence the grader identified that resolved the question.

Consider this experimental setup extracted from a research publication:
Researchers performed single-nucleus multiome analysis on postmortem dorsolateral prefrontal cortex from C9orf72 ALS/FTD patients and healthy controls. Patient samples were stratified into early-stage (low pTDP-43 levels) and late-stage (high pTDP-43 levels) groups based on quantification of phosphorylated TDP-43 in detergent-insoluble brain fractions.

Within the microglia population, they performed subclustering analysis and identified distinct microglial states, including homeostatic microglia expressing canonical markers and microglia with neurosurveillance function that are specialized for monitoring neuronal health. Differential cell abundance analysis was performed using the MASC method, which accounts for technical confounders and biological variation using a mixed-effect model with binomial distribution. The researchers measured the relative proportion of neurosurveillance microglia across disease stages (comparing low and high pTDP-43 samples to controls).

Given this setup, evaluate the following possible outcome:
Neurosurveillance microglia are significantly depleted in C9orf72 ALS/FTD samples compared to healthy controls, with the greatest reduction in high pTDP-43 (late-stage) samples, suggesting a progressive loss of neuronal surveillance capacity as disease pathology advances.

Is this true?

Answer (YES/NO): YES